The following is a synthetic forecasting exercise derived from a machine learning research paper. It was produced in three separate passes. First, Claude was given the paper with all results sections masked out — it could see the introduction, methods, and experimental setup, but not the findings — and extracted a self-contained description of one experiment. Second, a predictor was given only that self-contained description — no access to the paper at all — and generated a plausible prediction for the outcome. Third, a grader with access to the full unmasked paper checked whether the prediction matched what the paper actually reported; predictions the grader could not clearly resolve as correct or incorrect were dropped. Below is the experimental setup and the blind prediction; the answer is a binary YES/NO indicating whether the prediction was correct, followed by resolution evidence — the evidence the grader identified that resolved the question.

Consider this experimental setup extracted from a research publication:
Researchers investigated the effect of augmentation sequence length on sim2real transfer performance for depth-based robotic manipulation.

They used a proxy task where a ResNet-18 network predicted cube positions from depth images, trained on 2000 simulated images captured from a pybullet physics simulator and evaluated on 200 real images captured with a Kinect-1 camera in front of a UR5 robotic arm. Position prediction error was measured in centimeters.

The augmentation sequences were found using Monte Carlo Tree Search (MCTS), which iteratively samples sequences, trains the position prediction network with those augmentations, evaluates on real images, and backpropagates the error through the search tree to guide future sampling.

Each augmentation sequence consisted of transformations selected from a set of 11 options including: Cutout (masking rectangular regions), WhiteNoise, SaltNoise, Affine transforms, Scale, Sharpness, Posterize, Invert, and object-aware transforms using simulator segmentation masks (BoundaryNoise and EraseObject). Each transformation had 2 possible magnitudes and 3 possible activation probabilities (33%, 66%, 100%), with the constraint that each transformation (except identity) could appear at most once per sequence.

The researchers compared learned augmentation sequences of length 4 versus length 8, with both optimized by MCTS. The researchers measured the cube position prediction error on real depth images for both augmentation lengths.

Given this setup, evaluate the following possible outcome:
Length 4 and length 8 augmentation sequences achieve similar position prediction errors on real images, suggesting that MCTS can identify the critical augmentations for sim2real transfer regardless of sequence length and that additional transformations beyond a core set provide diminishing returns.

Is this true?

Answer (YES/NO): NO